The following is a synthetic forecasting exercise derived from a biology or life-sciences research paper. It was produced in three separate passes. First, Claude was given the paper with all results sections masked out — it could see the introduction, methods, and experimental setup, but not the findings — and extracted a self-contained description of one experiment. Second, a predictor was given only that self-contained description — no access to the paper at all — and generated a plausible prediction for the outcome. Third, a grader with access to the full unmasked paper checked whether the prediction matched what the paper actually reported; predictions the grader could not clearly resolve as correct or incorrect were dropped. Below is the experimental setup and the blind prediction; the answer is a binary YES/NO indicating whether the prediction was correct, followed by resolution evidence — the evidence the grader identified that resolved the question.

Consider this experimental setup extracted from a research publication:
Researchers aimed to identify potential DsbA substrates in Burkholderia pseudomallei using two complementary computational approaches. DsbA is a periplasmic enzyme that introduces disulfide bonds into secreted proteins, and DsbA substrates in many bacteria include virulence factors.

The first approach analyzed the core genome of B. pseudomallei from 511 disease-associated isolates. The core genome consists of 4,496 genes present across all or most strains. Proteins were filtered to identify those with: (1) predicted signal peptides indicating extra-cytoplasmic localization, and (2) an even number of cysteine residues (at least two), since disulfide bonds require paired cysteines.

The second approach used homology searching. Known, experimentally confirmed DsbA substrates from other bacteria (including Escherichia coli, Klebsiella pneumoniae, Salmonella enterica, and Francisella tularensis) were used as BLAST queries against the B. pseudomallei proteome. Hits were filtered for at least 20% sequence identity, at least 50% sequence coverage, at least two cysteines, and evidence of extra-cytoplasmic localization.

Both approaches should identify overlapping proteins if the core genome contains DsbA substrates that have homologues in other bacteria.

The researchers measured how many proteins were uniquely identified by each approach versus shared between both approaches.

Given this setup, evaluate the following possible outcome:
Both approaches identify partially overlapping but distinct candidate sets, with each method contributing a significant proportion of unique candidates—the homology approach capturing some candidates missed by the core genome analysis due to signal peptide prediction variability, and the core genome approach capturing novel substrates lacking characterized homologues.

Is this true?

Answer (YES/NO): NO